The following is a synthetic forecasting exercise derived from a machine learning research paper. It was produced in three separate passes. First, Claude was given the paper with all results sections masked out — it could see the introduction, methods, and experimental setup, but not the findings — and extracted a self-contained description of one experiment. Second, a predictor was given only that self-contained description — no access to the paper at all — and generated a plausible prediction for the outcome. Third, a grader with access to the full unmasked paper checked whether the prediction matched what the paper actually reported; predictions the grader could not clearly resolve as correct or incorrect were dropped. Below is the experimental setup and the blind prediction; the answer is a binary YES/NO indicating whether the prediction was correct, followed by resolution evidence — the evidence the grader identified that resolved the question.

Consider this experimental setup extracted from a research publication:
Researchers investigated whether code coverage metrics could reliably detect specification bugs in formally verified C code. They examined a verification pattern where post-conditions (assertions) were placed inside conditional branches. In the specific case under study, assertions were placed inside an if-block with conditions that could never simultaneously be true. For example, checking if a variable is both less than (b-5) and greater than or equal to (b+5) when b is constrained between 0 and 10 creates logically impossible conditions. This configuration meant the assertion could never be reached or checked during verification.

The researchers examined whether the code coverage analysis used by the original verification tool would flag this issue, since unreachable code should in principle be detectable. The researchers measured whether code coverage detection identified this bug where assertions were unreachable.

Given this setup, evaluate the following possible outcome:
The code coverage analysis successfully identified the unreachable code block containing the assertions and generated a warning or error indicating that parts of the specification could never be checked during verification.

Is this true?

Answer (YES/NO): NO